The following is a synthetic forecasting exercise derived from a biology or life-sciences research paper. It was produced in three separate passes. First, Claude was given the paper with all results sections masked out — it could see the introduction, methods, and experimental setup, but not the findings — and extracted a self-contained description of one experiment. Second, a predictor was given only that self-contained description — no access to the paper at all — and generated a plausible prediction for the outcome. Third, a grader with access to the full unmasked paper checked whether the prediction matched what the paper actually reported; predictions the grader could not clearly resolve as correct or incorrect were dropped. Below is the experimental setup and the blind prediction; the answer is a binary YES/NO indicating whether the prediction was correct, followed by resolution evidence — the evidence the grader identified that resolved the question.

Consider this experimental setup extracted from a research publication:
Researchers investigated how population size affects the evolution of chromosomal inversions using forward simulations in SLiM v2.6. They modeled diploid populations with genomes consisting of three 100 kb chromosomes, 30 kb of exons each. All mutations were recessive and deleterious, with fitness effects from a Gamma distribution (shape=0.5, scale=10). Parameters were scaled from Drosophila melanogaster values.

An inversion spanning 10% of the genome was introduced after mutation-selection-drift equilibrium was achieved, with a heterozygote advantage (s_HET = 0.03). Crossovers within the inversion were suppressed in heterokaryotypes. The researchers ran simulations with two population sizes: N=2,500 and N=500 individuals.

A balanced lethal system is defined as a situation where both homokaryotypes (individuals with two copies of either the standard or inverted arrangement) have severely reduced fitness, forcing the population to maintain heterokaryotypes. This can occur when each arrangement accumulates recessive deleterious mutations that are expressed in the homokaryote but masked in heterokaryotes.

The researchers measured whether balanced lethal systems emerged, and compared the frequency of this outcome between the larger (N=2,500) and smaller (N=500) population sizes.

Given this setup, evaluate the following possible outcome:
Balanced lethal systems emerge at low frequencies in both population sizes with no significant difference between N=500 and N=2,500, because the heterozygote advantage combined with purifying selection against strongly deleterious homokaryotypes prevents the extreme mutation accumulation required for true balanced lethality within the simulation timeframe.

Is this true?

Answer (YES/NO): NO